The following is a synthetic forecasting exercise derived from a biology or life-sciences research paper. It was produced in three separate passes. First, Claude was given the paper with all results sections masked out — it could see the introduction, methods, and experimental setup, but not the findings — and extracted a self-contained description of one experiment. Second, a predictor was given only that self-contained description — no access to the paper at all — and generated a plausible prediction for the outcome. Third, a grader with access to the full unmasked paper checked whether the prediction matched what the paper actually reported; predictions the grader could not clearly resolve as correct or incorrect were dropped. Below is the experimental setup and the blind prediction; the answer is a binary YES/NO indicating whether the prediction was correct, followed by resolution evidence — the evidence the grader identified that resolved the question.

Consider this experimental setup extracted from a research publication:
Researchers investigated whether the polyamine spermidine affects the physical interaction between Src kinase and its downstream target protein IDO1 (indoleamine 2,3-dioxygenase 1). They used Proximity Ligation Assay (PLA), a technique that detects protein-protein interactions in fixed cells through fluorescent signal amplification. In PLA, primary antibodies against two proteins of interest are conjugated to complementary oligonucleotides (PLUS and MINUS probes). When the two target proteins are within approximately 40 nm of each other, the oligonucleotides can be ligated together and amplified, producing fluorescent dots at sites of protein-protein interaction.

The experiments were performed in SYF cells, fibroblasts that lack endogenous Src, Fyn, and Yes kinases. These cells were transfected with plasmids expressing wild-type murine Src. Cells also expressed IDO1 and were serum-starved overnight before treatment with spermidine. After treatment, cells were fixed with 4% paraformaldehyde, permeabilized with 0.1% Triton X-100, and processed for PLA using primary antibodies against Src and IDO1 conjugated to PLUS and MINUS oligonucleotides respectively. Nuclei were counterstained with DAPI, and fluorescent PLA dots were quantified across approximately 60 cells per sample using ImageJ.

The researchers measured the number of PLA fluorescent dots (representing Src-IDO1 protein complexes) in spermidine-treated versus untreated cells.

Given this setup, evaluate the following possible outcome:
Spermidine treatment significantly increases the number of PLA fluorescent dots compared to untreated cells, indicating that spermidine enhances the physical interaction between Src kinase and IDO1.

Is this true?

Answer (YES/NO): YES